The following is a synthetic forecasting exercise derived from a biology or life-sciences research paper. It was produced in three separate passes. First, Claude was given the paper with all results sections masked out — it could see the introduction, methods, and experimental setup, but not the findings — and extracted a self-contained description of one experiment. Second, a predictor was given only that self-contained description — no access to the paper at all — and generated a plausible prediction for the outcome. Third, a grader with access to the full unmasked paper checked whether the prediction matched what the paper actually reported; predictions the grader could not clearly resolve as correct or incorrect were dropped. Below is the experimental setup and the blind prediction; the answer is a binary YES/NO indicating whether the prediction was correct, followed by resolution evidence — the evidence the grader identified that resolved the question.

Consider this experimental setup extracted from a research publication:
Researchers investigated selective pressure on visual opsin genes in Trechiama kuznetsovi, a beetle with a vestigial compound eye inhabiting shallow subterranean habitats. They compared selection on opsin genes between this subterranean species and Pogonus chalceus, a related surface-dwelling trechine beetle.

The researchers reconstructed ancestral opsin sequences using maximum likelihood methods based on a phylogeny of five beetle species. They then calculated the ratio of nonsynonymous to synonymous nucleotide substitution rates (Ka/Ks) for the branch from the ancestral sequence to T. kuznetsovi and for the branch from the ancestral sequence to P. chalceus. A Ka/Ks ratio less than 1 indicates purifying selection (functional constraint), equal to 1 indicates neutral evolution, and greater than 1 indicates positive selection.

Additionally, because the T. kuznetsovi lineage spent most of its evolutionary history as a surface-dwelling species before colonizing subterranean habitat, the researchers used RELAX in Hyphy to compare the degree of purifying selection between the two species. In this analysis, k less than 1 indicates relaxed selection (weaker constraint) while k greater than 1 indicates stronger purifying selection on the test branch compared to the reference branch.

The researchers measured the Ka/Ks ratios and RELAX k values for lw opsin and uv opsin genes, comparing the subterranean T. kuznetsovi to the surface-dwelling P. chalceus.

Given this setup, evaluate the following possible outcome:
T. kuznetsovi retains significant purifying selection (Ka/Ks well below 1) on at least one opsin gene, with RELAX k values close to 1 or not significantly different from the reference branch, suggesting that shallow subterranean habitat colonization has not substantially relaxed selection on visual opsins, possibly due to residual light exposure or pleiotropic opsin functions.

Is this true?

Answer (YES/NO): YES